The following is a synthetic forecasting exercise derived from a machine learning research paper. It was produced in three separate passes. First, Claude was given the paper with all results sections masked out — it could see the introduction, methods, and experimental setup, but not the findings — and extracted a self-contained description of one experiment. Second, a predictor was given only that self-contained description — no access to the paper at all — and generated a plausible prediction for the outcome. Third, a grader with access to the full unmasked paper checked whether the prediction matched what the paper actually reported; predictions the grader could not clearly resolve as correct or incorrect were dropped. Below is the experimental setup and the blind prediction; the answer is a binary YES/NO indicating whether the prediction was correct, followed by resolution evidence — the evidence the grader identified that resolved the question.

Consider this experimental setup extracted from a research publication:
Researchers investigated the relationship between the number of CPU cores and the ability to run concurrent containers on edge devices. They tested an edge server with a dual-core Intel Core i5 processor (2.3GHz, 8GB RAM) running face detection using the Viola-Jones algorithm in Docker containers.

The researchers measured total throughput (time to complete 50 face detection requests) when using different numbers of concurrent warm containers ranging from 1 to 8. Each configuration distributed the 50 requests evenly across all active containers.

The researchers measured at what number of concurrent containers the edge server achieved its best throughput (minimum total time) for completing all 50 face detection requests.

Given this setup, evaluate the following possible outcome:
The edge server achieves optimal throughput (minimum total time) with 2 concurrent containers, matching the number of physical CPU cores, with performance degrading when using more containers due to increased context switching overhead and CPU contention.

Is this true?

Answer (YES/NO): NO